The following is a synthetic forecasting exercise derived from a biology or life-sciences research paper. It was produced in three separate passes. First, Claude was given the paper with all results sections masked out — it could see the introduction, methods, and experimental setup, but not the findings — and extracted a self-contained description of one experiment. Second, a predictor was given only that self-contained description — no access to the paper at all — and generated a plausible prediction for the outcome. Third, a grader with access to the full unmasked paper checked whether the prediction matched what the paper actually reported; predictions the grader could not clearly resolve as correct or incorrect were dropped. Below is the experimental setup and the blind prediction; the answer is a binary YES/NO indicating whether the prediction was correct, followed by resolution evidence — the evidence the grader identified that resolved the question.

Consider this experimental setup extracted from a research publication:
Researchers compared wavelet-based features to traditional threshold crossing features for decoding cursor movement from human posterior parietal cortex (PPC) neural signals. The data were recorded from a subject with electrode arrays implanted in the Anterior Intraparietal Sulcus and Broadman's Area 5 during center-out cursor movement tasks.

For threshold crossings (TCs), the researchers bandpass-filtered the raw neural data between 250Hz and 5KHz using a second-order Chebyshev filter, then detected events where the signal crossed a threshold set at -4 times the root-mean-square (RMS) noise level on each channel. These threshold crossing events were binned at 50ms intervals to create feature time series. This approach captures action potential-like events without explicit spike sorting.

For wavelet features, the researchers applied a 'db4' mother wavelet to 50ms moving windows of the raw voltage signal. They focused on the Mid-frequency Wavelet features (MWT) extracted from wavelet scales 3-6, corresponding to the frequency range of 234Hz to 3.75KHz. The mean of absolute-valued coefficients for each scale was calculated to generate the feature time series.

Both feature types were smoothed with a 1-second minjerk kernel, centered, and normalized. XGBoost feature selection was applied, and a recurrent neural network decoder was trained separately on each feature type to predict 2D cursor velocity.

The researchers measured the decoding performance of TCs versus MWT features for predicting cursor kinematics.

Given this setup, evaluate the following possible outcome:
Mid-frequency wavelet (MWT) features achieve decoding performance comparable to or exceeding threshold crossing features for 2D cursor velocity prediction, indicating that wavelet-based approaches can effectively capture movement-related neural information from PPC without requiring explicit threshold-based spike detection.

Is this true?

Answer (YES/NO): YES